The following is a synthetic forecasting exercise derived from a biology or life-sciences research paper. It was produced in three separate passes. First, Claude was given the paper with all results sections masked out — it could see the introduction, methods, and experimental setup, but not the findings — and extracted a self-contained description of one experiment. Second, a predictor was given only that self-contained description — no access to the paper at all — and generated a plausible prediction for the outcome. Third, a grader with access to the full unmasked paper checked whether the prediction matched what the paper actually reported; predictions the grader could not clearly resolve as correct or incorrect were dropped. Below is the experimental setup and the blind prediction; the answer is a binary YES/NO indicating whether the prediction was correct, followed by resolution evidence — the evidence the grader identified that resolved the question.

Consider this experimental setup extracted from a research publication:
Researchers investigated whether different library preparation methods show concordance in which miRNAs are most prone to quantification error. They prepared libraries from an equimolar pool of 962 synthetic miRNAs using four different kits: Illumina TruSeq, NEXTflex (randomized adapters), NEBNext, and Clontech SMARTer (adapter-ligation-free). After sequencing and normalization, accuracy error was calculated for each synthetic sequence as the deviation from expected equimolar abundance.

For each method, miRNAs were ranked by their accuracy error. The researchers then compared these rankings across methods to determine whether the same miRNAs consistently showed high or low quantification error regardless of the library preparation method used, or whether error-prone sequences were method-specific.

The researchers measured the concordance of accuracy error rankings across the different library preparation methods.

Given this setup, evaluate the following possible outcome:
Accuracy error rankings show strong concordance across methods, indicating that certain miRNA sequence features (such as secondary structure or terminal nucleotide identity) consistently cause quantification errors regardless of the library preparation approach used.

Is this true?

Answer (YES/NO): NO